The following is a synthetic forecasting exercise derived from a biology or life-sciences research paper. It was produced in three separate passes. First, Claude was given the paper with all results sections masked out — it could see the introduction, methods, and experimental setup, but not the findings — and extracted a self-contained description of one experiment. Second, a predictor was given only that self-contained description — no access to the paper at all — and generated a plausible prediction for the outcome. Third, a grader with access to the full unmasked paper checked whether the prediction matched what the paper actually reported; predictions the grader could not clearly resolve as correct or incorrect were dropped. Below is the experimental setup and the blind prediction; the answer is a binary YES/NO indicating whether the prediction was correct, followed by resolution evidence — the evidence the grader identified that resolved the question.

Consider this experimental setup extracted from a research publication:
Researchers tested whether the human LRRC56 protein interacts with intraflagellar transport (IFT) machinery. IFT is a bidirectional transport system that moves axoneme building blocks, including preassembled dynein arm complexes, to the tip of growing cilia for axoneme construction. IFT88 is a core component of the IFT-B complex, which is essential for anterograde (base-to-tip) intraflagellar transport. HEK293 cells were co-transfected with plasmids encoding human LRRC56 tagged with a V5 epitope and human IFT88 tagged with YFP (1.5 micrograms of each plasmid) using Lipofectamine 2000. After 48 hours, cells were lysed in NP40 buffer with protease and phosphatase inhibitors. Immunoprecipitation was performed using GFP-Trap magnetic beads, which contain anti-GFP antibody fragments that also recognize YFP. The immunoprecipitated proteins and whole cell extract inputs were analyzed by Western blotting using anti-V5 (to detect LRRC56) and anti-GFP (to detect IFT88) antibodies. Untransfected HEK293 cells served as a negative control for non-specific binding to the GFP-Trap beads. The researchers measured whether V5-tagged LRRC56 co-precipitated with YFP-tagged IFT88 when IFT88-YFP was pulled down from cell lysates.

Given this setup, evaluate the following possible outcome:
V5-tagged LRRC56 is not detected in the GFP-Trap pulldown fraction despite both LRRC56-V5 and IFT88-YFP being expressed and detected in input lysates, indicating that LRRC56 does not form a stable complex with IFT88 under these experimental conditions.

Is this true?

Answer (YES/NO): NO